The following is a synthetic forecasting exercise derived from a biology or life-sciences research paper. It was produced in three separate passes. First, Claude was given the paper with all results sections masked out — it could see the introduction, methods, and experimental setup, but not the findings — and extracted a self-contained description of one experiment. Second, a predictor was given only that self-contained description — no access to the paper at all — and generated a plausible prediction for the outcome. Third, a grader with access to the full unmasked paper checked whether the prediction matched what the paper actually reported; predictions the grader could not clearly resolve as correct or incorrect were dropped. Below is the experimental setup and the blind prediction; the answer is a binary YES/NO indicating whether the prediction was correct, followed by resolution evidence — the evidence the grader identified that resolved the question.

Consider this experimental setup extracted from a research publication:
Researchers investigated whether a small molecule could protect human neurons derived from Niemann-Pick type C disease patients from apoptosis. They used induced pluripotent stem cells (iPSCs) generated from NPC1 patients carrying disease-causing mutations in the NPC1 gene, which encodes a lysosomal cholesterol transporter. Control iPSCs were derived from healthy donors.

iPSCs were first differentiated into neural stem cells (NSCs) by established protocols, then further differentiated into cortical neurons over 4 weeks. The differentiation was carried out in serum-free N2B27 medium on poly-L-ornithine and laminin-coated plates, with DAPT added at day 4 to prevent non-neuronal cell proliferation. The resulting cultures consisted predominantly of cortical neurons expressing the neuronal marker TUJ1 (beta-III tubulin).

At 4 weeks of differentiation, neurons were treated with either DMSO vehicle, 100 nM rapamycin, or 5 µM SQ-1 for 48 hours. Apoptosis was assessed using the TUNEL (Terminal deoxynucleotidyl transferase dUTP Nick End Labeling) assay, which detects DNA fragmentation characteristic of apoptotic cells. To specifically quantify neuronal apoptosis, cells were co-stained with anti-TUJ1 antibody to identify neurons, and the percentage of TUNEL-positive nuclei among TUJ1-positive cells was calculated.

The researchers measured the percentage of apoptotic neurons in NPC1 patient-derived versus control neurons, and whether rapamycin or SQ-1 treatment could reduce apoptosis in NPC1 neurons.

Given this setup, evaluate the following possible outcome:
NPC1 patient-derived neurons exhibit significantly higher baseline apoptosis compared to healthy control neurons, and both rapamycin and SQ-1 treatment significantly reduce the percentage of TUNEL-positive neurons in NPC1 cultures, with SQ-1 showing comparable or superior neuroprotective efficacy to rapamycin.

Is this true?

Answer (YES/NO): YES